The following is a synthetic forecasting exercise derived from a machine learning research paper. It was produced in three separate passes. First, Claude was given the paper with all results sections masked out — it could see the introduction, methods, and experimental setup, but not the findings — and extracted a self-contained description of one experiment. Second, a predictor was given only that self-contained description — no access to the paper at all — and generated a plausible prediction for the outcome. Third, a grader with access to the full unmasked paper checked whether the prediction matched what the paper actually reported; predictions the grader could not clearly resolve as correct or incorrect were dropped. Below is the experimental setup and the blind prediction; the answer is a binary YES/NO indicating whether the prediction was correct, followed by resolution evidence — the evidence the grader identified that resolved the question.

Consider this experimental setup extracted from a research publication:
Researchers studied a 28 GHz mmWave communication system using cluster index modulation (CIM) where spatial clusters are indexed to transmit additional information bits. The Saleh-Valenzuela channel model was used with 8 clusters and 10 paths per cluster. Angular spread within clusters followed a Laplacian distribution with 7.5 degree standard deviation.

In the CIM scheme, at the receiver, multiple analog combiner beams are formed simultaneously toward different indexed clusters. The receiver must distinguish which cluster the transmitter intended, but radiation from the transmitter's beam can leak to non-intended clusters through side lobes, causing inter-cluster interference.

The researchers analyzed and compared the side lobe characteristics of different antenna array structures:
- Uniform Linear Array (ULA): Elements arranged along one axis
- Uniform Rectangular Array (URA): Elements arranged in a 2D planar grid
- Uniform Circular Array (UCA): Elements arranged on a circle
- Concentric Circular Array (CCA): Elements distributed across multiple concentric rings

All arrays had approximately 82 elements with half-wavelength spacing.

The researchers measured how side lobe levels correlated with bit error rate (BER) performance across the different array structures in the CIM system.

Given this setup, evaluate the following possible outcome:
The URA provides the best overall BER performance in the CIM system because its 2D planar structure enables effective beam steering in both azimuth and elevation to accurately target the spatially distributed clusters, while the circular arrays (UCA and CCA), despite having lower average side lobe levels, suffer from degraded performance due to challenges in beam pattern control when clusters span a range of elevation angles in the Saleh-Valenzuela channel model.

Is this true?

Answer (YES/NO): NO